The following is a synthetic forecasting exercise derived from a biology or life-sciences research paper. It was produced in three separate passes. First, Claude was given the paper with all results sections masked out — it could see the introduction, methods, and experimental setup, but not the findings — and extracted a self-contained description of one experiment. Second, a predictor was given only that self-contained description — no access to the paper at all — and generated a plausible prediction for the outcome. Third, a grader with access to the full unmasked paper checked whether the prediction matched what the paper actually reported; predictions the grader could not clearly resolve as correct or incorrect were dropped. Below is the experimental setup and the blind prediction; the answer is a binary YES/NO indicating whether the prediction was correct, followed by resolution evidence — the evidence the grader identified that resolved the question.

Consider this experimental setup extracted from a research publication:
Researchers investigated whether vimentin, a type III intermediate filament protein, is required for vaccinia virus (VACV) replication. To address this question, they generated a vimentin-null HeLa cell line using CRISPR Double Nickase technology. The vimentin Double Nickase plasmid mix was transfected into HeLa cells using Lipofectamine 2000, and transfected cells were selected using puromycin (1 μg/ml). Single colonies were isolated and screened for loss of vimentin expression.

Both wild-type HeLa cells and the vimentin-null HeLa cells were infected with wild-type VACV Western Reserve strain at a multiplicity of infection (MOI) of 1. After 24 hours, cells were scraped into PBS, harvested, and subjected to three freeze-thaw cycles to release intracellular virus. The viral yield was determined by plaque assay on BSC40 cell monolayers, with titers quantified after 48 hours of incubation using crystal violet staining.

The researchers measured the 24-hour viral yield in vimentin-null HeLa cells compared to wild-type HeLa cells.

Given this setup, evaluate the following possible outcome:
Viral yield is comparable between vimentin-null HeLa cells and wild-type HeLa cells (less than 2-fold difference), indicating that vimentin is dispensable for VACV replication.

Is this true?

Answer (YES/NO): YES